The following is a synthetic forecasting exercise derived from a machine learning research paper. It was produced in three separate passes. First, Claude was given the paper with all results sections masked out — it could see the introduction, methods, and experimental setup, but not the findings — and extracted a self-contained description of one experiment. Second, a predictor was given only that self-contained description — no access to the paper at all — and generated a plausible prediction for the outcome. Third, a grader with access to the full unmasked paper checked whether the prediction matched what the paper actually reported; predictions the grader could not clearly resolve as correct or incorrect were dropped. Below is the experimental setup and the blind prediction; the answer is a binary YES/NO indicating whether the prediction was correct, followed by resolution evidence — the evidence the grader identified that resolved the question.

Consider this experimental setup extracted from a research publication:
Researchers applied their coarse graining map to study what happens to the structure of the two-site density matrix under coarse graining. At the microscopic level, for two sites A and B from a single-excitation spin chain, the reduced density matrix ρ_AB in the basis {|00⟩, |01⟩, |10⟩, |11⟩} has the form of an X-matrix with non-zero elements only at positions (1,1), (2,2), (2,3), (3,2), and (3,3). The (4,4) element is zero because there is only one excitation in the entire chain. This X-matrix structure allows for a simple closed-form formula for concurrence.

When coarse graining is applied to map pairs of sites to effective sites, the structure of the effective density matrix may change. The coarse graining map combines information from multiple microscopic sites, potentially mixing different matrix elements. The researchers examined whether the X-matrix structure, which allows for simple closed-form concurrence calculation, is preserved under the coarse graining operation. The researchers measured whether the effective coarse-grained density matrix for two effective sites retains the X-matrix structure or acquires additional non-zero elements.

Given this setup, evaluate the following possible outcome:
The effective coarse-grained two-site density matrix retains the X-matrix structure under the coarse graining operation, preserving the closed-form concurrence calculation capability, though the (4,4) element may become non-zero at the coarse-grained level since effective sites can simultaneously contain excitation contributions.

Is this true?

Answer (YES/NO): NO